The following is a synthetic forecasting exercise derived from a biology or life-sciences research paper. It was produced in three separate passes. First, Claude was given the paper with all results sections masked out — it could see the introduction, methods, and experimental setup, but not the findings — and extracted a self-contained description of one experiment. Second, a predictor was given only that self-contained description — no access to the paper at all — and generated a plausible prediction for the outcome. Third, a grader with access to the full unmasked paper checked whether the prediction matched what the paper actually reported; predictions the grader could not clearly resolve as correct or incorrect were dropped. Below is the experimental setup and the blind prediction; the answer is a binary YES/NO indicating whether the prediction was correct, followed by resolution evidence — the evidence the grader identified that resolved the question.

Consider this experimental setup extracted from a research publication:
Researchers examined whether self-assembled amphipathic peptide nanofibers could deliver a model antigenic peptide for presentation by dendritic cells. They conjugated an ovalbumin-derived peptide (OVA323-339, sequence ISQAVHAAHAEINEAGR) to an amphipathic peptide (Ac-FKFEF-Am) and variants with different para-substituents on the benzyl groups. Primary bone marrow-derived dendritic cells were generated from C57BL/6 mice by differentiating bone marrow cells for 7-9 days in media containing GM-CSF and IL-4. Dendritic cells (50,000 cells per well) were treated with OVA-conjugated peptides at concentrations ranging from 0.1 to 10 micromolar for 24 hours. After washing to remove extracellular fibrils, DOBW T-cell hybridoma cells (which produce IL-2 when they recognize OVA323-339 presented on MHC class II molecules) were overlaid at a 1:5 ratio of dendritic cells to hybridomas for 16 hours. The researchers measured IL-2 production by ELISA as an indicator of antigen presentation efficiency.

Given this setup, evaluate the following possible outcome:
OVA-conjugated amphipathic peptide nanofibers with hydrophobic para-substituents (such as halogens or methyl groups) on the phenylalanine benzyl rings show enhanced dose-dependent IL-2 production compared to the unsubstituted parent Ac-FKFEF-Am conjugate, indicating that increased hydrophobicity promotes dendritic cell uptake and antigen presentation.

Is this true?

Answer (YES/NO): NO